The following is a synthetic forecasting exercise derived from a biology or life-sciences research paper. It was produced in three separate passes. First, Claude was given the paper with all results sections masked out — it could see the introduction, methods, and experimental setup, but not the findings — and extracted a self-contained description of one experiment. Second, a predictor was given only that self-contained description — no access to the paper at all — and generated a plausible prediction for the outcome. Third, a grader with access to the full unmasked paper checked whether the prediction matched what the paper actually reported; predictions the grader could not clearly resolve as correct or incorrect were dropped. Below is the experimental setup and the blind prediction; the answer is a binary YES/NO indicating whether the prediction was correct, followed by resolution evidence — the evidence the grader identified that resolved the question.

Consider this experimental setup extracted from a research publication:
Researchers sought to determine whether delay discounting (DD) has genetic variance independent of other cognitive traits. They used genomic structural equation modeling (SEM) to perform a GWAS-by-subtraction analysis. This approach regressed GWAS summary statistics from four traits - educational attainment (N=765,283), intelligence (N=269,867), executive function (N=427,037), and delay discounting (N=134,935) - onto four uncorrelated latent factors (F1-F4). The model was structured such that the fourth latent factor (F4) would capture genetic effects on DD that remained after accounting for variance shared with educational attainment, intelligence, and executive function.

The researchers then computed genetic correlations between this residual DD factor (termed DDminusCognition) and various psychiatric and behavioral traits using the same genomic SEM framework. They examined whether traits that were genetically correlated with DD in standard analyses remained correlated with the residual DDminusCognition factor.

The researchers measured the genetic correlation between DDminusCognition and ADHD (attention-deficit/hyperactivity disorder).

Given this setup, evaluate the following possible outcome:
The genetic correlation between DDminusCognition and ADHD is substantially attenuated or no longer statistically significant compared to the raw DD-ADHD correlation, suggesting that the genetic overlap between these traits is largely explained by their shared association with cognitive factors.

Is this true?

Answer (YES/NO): YES